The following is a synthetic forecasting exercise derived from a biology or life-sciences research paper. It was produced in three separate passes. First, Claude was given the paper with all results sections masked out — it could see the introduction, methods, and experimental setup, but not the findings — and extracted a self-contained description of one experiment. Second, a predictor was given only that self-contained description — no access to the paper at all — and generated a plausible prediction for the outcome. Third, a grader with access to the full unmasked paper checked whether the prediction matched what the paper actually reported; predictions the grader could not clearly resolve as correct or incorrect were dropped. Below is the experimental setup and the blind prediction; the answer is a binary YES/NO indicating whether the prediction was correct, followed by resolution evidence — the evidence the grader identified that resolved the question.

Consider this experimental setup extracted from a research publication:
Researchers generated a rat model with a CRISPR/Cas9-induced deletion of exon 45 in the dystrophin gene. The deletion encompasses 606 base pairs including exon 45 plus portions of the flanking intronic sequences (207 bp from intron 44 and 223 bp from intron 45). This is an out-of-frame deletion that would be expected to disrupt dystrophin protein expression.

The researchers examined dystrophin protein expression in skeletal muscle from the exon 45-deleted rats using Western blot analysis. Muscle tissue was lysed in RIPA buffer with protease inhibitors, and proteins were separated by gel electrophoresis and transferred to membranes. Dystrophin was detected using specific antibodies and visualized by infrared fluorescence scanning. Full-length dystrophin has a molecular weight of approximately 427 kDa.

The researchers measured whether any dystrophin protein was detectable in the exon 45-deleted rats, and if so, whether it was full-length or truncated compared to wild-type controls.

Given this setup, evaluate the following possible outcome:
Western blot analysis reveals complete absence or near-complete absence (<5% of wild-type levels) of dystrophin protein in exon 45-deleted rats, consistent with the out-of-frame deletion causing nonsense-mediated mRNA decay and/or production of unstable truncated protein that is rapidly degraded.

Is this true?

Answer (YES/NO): YES